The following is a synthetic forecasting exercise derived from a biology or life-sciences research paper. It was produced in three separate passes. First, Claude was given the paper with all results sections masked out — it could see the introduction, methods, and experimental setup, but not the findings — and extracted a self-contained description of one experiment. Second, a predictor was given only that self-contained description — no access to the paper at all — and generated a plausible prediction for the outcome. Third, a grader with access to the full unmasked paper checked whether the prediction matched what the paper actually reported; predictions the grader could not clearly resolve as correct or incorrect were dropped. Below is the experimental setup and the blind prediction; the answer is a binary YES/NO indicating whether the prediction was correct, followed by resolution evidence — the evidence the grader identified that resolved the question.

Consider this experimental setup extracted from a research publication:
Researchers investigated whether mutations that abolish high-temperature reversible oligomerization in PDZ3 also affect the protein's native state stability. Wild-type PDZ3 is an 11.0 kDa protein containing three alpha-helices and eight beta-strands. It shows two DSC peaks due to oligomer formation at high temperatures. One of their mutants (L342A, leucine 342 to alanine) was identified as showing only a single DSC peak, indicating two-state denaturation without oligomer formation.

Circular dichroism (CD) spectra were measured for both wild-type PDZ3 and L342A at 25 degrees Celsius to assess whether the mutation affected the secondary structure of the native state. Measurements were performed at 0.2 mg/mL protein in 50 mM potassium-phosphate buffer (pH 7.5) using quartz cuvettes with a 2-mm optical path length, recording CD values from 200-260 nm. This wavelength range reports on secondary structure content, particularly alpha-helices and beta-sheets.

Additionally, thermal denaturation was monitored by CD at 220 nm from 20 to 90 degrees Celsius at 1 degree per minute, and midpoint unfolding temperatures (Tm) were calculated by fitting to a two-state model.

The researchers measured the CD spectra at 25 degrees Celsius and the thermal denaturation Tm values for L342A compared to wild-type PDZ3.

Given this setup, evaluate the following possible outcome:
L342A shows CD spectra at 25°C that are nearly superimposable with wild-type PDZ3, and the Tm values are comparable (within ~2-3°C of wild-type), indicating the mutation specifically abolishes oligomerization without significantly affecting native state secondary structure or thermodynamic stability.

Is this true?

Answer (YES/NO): YES